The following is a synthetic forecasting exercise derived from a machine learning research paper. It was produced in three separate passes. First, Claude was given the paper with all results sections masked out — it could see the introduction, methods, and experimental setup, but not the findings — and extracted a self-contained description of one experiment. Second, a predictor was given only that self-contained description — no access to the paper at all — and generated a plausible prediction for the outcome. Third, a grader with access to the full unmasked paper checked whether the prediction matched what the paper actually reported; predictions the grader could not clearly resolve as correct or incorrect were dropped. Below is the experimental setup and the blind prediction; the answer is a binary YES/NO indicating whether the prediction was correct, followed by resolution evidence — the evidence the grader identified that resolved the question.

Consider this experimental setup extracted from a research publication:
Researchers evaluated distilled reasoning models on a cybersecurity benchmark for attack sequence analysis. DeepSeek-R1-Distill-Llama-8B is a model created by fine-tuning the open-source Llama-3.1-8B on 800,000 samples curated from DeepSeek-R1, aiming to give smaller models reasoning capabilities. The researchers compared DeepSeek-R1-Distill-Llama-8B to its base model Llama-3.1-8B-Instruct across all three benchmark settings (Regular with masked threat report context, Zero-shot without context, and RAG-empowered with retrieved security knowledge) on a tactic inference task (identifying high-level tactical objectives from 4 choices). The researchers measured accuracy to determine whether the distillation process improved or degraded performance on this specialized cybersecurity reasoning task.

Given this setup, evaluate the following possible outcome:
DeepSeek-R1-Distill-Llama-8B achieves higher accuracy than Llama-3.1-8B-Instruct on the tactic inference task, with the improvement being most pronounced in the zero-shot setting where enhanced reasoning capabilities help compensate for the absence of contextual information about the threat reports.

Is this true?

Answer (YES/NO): NO